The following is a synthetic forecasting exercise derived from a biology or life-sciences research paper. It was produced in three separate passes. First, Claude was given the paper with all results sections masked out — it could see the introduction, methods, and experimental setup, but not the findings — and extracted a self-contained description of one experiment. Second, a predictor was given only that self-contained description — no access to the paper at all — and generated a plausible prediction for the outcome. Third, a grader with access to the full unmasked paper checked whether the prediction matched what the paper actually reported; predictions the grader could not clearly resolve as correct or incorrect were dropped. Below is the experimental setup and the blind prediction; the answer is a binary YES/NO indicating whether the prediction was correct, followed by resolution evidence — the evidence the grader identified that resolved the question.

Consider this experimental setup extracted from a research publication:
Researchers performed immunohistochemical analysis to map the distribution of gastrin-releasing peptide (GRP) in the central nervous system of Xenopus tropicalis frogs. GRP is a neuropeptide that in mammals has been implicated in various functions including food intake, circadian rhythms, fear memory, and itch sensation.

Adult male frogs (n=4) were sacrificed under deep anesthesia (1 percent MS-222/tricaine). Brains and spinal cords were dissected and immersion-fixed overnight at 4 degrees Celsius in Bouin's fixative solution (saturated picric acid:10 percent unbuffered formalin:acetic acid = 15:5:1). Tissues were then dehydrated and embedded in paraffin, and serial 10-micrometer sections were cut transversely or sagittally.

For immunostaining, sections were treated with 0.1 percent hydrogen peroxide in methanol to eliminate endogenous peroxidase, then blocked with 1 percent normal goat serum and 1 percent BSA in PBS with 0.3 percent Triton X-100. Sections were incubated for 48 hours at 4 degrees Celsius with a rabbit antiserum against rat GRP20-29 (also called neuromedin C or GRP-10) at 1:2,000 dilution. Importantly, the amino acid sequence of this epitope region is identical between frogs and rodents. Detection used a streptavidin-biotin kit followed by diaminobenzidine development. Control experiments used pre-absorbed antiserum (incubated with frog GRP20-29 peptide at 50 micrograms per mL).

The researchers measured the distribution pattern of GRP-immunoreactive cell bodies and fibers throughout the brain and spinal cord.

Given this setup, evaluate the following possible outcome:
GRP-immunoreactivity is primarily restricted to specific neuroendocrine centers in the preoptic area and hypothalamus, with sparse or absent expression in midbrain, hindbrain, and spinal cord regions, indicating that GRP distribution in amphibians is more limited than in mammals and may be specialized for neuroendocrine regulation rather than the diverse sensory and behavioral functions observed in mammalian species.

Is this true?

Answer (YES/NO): NO